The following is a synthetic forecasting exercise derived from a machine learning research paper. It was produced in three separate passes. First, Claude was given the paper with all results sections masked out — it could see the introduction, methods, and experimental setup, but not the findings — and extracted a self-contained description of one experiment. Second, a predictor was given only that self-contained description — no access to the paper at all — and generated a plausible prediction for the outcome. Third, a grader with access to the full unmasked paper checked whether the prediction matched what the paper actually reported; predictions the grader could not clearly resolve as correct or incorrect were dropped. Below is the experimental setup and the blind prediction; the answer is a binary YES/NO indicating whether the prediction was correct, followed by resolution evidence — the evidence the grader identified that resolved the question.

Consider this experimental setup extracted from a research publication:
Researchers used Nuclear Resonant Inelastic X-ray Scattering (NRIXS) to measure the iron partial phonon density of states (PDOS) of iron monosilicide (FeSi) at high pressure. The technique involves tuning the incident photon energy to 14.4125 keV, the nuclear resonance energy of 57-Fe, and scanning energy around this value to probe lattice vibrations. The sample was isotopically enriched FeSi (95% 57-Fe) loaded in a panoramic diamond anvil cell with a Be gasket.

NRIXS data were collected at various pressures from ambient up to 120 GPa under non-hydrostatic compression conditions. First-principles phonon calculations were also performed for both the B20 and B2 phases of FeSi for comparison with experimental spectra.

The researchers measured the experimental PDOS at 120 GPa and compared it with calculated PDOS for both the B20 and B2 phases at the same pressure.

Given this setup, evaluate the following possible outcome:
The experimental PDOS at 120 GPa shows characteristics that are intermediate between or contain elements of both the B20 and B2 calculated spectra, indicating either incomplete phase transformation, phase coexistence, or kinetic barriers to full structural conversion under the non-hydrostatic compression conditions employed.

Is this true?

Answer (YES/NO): NO